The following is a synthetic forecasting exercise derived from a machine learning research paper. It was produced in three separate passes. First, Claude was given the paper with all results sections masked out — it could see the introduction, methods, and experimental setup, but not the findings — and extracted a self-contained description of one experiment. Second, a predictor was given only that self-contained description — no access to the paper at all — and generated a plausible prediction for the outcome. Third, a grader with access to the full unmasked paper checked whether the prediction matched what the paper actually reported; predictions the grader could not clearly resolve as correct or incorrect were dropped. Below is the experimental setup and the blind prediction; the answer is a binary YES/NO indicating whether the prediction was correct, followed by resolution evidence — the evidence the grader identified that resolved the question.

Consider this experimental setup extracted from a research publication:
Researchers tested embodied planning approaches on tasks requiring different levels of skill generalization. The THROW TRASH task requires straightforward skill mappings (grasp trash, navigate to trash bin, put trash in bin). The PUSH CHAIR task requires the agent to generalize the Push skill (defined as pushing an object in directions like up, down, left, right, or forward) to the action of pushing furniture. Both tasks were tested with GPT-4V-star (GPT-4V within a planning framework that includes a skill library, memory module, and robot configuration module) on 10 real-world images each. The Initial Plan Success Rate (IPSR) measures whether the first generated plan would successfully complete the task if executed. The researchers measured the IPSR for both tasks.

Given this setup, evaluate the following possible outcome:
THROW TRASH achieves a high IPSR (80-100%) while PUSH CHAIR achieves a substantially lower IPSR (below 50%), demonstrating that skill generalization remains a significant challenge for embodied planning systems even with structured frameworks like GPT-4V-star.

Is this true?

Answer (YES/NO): NO